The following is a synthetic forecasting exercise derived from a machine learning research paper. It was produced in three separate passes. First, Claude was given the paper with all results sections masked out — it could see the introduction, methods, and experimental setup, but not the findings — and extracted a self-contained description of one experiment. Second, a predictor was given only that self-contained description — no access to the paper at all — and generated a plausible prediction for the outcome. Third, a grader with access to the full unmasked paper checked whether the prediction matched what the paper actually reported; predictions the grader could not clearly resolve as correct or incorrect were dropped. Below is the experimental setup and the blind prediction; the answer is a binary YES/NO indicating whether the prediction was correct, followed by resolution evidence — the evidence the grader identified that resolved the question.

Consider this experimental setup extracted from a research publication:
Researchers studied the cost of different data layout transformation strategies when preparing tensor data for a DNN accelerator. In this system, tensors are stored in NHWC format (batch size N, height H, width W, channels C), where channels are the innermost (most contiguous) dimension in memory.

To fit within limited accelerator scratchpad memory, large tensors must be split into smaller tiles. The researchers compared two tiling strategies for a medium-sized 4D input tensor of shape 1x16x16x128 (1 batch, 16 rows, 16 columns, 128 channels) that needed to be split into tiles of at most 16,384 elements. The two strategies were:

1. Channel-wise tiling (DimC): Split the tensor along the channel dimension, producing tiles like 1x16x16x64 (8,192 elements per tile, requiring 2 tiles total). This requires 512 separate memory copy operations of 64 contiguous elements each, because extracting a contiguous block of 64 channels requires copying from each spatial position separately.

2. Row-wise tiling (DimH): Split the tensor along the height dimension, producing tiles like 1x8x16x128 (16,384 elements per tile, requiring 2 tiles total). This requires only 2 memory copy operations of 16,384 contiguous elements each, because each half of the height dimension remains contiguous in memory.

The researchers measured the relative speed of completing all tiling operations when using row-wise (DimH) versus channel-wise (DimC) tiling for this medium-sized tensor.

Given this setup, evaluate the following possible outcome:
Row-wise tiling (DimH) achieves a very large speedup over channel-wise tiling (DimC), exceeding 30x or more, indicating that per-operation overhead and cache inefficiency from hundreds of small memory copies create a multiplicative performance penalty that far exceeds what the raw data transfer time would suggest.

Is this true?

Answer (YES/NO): NO